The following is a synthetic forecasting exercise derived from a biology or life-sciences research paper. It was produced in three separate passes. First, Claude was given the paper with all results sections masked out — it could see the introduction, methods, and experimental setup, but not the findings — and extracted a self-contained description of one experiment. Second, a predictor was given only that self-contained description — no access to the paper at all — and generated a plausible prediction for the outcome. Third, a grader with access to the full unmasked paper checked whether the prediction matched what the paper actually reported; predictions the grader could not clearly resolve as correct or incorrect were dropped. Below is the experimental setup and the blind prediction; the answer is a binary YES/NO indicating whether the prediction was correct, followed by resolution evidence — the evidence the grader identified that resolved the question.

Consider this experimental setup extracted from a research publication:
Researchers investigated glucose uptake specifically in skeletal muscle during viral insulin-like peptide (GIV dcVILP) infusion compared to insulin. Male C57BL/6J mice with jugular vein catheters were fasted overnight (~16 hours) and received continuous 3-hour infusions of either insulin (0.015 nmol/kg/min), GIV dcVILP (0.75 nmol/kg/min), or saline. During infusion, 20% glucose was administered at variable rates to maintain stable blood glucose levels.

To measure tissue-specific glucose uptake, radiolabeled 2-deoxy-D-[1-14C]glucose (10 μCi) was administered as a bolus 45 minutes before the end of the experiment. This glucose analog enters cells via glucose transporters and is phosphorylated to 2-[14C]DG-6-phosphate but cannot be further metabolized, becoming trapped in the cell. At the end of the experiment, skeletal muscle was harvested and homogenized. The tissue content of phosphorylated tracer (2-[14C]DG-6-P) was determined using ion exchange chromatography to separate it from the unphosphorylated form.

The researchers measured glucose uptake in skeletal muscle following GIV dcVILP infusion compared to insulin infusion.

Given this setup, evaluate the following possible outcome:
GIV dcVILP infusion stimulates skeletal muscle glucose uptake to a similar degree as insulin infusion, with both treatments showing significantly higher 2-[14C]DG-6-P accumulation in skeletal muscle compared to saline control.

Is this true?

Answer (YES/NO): YES